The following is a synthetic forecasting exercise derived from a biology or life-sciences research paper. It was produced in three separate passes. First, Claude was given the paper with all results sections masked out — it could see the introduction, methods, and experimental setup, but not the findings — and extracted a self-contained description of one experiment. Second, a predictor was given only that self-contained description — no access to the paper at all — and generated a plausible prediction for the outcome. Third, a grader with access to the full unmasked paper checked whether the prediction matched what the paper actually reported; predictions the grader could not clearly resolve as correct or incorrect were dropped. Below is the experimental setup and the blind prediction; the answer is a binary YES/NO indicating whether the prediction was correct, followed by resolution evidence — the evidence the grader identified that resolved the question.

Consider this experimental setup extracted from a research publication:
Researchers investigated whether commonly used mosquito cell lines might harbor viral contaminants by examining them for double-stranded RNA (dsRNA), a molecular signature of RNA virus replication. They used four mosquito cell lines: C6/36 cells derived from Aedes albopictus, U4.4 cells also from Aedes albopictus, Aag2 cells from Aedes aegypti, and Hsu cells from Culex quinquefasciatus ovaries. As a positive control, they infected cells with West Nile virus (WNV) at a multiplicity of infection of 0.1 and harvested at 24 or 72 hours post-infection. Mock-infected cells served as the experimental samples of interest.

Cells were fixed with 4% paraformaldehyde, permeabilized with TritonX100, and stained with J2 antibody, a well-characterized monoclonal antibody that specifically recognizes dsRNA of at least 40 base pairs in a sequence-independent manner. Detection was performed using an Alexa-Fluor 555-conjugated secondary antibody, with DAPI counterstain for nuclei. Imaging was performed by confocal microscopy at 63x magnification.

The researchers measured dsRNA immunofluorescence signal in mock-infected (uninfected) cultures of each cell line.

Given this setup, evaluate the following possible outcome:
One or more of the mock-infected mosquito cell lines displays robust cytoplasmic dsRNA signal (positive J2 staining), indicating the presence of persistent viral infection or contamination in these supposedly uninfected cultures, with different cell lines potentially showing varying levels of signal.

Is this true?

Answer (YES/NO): YES